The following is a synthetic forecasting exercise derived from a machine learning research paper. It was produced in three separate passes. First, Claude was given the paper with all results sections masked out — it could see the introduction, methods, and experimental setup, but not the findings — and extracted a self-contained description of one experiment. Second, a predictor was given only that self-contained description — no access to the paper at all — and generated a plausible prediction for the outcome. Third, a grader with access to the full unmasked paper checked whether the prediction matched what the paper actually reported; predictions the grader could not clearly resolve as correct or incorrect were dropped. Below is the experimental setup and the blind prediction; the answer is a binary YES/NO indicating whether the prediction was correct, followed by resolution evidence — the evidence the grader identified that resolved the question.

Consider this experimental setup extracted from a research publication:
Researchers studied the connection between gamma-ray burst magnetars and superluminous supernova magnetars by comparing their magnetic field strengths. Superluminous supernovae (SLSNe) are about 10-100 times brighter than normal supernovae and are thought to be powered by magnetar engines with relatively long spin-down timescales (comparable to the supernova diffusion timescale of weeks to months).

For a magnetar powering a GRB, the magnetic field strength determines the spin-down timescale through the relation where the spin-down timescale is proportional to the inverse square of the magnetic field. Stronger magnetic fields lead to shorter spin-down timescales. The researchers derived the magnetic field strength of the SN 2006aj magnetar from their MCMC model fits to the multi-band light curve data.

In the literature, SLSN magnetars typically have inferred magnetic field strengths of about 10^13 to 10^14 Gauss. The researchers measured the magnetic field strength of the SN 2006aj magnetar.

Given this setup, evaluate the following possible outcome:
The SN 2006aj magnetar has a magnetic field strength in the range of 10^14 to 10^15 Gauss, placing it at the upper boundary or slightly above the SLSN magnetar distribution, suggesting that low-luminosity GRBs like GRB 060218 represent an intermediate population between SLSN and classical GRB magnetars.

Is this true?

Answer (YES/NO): NO